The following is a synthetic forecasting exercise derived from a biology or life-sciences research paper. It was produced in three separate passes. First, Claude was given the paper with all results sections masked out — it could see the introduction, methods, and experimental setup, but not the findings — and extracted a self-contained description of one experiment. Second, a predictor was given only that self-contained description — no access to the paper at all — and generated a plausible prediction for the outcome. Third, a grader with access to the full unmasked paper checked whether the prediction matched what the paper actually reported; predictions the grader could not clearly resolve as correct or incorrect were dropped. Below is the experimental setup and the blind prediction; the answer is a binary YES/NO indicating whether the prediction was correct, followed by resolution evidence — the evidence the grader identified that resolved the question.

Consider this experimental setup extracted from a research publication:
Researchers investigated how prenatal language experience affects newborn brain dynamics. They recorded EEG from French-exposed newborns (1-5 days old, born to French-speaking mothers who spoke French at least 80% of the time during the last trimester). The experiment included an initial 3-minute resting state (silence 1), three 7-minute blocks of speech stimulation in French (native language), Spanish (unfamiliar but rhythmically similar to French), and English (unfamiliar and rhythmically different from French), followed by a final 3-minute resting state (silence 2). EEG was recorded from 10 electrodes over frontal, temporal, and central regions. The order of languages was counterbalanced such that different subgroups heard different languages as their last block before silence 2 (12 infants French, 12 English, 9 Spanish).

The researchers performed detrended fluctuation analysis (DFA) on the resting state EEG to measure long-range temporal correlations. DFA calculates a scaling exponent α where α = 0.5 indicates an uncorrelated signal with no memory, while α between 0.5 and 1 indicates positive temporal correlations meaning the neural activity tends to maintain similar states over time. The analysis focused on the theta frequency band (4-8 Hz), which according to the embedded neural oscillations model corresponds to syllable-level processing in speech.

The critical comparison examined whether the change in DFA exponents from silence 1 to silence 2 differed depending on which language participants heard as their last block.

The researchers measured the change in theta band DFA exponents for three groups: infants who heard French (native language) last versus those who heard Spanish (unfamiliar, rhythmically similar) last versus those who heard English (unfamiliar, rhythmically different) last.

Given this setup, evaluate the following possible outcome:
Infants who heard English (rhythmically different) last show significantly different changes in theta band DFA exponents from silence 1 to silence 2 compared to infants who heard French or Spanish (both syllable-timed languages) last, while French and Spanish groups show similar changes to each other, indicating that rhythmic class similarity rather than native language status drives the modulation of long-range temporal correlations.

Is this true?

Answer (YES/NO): NO